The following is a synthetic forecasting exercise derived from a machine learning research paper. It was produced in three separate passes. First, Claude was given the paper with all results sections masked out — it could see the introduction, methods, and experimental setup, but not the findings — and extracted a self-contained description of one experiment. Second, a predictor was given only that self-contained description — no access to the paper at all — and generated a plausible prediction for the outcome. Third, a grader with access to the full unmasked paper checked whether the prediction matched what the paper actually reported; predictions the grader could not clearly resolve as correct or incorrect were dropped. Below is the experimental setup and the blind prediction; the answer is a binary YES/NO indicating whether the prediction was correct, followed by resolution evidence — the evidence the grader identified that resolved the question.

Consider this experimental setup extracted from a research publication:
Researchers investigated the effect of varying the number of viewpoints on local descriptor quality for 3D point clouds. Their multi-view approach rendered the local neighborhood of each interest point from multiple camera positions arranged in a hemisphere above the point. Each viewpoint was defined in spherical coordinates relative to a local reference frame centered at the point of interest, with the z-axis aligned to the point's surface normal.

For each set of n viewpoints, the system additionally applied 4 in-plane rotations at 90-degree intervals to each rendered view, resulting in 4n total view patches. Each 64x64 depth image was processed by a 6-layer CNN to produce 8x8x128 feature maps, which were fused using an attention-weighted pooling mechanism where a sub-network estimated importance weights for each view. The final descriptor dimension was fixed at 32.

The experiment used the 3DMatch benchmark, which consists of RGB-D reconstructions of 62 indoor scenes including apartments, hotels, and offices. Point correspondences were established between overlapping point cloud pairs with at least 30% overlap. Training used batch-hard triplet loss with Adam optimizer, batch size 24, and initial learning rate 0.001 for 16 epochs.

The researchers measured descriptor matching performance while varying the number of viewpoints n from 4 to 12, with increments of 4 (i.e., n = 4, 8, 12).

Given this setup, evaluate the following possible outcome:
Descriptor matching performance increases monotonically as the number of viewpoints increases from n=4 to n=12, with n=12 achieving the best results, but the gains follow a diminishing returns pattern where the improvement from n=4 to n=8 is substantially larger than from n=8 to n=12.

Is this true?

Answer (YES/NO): NO